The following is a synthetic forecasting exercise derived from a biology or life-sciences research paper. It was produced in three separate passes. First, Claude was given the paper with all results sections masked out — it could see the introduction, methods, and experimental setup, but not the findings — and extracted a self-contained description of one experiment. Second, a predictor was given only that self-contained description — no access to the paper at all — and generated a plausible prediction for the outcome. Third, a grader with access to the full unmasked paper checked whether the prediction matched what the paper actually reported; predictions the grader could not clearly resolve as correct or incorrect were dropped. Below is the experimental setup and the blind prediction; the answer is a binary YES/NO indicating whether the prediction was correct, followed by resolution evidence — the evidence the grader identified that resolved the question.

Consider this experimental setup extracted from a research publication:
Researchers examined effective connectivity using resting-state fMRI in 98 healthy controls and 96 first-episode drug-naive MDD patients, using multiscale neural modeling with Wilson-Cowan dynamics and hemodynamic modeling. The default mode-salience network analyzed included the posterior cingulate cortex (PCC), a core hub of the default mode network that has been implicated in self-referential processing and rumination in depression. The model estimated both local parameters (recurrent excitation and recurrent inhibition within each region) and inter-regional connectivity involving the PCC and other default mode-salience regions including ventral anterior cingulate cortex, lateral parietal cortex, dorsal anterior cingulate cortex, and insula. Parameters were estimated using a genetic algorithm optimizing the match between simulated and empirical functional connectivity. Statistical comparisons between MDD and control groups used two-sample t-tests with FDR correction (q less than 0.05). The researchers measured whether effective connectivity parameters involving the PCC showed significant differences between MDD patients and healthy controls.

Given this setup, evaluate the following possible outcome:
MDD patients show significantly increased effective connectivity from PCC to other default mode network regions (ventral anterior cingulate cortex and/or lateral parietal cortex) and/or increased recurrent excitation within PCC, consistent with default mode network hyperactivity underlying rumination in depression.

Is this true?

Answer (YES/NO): NO